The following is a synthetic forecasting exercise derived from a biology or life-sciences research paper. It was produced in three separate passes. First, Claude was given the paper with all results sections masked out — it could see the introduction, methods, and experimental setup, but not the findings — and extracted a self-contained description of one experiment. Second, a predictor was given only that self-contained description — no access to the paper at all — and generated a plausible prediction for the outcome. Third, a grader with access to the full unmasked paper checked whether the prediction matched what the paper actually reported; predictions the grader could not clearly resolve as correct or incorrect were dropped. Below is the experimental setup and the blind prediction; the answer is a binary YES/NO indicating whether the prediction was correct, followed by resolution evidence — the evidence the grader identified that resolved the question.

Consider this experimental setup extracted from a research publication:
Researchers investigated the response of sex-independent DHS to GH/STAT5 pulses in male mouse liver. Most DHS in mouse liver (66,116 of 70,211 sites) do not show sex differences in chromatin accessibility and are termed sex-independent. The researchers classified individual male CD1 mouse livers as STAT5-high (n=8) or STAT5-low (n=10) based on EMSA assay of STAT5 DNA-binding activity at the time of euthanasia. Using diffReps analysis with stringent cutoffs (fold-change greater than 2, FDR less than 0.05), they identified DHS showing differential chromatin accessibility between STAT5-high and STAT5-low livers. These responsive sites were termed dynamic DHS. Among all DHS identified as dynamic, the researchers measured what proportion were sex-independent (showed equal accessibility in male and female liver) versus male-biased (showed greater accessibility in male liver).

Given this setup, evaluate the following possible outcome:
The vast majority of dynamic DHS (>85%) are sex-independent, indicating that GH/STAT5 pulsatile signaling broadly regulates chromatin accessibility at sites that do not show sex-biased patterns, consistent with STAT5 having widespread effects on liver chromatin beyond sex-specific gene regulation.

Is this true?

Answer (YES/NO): NO